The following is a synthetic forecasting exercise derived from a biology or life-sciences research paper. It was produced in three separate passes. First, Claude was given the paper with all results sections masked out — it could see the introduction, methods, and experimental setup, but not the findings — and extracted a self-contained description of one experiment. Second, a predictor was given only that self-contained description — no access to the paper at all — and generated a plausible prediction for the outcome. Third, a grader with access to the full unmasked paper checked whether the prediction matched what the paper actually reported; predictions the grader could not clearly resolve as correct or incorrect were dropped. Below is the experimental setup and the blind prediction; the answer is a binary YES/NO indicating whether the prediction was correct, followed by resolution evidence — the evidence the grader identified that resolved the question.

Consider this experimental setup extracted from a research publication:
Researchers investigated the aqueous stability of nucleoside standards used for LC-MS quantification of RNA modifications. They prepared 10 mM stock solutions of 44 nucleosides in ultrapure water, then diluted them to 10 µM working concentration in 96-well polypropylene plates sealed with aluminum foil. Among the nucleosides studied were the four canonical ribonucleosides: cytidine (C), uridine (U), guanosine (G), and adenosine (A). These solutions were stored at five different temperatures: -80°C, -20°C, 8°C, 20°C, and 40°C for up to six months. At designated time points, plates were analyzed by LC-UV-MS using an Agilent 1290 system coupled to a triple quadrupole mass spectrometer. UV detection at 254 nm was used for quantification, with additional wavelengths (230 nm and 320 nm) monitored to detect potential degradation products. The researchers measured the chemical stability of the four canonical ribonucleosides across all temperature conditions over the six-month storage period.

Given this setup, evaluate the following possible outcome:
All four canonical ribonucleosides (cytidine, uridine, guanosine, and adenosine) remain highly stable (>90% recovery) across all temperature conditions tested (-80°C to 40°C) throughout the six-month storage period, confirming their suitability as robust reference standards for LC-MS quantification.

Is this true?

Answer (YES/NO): YES